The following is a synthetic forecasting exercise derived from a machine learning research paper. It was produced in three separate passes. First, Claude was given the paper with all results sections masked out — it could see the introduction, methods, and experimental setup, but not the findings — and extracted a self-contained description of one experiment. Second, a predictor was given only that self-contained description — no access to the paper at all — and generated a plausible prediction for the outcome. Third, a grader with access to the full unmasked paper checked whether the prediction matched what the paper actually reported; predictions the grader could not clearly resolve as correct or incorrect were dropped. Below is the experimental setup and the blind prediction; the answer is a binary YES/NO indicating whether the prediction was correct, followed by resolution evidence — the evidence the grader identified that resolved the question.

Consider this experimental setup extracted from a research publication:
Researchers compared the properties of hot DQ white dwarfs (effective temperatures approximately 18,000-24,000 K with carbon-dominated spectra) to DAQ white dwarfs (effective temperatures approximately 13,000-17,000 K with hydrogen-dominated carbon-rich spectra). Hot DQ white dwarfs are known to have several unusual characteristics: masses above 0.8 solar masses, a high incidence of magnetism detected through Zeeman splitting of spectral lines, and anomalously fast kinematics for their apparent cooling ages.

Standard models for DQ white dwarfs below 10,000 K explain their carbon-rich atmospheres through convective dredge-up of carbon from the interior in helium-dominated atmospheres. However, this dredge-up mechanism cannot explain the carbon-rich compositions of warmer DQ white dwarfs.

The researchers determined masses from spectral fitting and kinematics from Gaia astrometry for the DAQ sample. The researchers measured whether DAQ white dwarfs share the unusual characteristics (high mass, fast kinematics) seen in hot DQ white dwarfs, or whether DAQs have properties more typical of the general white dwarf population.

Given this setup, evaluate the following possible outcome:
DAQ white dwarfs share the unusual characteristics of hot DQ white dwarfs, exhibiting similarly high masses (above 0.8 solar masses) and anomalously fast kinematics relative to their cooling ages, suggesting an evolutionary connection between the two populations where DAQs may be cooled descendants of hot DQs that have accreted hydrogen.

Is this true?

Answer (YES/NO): NO